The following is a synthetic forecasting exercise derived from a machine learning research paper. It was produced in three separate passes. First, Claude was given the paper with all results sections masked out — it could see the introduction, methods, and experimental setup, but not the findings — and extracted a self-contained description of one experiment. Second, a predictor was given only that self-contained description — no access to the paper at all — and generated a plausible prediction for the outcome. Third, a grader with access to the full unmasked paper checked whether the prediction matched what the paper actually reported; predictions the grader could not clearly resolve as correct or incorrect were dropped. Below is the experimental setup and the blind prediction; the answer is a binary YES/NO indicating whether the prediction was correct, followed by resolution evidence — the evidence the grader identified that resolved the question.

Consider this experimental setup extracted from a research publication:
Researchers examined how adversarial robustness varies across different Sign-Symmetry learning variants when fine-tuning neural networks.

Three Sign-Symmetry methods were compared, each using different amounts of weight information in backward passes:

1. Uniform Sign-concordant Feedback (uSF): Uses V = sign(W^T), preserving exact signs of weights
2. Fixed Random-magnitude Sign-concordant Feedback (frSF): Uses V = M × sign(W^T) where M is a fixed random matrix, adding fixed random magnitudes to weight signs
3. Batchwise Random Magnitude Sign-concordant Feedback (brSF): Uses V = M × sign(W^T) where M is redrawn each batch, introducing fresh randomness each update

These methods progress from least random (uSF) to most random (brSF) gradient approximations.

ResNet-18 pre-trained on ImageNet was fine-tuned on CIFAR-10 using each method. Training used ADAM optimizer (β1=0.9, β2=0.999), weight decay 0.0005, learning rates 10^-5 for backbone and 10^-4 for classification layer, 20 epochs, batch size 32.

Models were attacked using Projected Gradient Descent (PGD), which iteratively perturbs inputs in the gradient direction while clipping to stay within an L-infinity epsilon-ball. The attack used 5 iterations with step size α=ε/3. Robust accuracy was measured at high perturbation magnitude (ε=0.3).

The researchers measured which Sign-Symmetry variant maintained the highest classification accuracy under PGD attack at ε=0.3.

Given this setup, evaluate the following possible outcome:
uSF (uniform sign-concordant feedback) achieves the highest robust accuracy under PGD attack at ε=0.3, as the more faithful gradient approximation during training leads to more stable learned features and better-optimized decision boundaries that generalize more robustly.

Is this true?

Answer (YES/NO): NO